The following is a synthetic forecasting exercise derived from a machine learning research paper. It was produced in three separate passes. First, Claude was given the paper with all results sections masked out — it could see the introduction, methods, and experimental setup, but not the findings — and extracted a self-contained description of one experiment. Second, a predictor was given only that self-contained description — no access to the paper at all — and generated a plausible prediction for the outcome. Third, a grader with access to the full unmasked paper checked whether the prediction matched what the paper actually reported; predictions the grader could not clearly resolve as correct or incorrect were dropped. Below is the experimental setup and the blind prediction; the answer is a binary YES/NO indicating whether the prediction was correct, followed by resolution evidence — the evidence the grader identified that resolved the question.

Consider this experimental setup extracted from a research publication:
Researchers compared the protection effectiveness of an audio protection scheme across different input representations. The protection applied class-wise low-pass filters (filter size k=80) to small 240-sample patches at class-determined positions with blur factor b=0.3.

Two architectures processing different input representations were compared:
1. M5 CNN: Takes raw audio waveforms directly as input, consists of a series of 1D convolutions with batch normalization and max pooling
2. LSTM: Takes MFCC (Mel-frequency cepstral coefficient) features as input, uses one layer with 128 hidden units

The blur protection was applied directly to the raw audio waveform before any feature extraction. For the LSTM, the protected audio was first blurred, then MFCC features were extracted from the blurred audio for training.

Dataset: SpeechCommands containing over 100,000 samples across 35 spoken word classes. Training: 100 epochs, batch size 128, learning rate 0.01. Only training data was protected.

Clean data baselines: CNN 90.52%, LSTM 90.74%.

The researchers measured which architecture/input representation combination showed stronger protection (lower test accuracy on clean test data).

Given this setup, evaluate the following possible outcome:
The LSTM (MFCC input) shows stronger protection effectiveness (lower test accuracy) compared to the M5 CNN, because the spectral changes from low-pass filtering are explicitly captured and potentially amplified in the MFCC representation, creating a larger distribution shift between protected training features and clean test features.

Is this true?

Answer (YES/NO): YES